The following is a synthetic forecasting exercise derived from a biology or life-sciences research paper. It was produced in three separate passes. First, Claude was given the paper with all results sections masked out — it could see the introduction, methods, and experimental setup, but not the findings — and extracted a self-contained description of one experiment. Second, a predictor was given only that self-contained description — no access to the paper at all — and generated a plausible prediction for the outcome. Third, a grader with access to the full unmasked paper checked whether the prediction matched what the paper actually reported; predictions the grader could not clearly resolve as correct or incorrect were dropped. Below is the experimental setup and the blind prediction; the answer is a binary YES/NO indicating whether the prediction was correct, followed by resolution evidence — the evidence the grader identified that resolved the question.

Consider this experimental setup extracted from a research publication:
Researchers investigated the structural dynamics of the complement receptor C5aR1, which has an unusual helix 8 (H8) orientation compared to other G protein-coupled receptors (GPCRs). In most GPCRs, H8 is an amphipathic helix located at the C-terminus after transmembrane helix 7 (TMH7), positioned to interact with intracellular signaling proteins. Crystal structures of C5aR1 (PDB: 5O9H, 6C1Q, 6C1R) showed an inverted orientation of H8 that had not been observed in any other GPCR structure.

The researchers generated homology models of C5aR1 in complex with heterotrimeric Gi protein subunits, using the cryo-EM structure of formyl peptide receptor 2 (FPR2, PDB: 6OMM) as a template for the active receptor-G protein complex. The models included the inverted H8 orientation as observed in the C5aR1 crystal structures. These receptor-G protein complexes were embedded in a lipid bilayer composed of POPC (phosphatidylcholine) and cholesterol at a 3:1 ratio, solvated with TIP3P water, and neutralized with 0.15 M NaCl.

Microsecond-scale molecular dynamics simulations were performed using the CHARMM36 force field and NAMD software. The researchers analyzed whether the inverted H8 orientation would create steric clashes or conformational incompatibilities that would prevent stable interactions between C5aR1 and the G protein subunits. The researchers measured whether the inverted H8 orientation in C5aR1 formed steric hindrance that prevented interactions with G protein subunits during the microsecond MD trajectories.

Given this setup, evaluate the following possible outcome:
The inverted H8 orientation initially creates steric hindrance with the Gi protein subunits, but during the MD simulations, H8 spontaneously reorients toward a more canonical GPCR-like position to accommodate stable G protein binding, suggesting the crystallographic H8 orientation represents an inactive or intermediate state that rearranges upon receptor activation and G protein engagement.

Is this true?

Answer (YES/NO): NO